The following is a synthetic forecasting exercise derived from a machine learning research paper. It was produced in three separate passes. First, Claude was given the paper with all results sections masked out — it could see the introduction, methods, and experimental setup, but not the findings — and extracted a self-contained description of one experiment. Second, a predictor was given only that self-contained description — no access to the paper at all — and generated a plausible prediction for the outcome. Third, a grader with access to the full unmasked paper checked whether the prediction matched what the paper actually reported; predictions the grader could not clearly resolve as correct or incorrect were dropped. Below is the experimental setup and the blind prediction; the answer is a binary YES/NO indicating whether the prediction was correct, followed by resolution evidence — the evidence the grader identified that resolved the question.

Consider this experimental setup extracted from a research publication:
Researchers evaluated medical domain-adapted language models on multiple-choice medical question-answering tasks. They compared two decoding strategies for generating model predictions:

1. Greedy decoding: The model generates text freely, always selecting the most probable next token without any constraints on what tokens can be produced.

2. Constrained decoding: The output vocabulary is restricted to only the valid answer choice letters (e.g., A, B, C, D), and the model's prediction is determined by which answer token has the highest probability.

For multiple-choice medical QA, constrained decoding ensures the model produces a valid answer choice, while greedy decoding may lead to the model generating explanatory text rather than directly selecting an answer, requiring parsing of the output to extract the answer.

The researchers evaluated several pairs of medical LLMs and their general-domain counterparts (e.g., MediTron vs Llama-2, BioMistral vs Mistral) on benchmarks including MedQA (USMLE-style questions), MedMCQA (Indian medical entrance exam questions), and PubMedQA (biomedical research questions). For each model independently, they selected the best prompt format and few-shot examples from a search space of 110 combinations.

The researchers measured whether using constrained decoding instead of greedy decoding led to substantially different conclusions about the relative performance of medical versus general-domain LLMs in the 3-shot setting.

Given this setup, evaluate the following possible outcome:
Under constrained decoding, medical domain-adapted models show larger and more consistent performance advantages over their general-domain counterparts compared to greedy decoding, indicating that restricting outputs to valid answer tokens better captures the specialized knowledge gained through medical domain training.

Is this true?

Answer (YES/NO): NO